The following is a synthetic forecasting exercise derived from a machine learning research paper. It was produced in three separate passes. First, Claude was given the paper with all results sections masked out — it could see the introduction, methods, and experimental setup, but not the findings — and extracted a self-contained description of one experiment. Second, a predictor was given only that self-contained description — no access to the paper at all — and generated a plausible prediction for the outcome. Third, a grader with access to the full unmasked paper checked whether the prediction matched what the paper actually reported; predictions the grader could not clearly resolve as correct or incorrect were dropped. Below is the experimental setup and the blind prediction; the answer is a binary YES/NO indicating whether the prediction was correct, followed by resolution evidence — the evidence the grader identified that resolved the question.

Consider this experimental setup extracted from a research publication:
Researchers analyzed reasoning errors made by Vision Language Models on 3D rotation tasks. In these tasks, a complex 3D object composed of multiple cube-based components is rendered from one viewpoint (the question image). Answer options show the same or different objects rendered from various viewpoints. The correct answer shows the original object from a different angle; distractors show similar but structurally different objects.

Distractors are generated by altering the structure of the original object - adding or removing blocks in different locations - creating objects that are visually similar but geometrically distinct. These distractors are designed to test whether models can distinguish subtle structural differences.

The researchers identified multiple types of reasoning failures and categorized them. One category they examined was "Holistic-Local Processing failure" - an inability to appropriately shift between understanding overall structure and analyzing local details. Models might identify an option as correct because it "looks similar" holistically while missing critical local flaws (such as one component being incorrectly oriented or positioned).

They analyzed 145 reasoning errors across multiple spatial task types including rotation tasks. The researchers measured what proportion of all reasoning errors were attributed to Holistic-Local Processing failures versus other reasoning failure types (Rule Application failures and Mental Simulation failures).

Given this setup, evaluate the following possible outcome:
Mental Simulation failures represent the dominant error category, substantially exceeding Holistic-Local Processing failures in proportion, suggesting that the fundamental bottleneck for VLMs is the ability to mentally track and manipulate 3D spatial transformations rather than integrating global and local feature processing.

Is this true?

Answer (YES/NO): NO